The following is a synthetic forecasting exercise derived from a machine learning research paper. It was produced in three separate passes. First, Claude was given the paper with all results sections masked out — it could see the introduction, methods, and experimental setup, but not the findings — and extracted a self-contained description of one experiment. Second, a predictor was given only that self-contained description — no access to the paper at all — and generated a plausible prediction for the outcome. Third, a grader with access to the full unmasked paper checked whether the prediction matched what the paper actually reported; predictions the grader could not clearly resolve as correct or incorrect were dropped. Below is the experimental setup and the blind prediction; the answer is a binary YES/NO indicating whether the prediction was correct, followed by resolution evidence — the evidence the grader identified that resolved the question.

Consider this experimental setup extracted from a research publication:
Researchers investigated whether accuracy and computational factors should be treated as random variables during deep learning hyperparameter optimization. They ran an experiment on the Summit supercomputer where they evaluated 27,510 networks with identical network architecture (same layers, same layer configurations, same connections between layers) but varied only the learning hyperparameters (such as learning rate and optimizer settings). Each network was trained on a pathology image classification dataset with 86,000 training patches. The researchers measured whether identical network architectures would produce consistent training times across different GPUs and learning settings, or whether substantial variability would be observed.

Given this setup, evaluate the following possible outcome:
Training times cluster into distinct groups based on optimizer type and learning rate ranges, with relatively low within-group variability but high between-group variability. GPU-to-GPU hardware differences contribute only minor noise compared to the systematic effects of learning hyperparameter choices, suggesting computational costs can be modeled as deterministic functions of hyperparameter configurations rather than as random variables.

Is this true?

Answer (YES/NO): NO